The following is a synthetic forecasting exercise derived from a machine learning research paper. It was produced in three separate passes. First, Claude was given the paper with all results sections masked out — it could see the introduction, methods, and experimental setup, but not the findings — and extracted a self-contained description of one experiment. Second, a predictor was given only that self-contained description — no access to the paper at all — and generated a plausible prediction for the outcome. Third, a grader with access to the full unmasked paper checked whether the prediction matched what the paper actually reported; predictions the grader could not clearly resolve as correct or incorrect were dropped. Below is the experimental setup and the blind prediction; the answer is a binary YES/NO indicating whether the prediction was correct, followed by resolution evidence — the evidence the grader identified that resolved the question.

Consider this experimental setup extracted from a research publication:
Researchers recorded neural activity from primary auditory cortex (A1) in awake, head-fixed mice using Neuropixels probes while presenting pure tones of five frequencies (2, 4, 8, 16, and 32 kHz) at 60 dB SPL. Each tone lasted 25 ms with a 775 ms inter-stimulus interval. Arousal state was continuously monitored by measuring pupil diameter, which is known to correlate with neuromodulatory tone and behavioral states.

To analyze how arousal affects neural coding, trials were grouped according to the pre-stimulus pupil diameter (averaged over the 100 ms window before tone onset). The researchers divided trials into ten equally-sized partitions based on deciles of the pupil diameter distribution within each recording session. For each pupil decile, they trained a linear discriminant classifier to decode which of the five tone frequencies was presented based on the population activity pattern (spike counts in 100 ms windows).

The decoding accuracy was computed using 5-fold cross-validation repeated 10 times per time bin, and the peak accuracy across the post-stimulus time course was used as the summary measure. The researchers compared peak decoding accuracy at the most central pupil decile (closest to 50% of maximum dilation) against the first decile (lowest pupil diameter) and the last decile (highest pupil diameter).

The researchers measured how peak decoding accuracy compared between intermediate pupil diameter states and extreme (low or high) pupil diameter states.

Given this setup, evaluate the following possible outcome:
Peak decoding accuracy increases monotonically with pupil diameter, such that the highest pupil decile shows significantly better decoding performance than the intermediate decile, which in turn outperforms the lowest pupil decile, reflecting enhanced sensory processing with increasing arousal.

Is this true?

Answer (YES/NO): NO